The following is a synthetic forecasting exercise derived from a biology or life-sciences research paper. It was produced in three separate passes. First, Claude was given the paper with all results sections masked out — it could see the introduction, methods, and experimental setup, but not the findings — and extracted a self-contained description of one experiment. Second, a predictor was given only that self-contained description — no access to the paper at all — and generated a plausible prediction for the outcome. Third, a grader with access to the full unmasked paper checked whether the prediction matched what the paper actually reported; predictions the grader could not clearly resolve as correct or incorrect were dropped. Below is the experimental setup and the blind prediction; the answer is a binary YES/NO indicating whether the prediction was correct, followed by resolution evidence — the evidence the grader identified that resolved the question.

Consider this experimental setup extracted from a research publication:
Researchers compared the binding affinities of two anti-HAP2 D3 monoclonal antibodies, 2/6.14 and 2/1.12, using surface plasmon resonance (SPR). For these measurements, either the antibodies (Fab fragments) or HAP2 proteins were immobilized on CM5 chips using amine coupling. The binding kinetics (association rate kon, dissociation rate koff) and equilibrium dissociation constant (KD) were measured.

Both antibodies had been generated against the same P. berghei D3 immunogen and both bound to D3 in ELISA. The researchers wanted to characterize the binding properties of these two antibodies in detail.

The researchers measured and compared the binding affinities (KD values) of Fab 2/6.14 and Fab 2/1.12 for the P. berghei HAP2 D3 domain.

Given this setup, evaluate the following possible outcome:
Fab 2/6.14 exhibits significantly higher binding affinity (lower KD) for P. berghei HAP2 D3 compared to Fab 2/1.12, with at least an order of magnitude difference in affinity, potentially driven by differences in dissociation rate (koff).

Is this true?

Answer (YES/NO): NO